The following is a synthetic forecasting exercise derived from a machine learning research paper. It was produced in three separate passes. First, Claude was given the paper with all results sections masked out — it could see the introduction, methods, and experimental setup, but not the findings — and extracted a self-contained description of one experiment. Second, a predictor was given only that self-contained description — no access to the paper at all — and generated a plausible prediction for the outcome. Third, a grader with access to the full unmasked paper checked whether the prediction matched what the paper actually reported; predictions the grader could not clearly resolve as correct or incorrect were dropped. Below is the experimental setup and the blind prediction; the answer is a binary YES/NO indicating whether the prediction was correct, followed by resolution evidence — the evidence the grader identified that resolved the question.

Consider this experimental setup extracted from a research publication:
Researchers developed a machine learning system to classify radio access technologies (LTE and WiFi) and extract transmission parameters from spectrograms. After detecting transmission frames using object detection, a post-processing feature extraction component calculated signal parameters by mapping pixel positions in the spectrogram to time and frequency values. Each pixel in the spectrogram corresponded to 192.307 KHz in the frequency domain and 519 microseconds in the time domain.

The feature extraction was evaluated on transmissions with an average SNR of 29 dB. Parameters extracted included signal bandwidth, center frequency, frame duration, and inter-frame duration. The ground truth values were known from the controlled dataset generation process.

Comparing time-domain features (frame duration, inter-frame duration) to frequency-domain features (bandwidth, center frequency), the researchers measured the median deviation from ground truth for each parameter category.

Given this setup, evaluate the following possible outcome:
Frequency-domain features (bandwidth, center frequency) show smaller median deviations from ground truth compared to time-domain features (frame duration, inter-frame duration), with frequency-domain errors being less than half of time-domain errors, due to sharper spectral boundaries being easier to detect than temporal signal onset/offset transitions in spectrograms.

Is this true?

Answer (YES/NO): NO